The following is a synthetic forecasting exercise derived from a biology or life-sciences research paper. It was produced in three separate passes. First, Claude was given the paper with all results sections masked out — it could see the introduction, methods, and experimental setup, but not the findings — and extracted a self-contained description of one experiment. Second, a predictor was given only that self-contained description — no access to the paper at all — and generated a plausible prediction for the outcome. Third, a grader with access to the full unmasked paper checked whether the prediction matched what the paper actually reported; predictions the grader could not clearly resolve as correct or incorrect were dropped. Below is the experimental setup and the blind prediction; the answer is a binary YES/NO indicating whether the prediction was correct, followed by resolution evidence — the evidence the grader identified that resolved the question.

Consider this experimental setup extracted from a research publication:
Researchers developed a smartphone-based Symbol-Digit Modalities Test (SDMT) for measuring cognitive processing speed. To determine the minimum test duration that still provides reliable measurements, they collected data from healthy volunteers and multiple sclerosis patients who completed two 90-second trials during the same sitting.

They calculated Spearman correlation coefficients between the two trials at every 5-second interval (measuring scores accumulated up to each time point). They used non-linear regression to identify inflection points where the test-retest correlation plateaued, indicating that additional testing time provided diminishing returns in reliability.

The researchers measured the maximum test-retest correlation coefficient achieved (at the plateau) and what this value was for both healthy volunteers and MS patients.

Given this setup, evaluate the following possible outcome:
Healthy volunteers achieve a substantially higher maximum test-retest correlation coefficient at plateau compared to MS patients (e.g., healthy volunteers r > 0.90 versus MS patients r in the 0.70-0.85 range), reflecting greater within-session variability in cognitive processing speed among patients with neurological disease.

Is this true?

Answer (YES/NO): NO